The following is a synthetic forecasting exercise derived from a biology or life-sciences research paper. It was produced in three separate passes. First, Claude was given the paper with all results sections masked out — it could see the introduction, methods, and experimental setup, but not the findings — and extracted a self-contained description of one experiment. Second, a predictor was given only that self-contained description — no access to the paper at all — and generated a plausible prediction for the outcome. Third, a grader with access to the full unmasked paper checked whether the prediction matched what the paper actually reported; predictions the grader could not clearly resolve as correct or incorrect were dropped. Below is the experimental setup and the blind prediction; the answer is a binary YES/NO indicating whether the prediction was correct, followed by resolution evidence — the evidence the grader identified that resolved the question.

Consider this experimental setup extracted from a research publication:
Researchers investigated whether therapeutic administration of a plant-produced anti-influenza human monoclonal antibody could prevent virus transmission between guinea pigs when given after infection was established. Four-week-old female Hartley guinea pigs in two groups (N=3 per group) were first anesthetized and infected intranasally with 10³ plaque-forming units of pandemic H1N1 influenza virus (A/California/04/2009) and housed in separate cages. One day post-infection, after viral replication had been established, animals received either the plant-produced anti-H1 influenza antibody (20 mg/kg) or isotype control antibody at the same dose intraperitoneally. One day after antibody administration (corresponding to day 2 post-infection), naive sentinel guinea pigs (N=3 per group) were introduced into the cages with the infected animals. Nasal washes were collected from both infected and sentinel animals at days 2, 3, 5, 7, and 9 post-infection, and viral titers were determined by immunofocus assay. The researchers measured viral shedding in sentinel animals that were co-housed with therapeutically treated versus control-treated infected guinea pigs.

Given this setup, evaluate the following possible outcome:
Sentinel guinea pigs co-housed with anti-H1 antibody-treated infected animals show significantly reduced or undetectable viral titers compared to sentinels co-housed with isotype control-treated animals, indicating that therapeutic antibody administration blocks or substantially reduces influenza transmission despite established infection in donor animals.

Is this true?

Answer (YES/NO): YES